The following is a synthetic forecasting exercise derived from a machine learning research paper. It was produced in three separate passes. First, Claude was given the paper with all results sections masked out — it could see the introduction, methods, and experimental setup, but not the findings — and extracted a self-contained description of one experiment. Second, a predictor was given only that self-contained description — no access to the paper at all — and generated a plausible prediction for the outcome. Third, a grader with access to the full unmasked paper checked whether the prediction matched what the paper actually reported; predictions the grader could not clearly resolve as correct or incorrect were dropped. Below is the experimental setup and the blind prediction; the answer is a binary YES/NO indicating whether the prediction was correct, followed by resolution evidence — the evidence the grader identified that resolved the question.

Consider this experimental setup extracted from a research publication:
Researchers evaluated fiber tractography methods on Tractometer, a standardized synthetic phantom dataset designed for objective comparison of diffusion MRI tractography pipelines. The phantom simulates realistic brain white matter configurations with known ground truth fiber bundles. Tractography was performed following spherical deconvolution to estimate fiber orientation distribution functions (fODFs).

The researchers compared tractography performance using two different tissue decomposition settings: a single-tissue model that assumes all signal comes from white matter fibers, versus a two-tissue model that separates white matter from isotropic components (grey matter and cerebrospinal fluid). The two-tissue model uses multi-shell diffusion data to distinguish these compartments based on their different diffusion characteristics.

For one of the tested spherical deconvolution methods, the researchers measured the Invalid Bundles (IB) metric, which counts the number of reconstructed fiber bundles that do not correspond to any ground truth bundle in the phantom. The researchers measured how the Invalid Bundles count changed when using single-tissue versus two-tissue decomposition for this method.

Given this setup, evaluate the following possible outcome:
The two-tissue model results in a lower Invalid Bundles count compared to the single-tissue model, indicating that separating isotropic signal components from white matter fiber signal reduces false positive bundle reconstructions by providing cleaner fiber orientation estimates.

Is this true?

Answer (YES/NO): YES